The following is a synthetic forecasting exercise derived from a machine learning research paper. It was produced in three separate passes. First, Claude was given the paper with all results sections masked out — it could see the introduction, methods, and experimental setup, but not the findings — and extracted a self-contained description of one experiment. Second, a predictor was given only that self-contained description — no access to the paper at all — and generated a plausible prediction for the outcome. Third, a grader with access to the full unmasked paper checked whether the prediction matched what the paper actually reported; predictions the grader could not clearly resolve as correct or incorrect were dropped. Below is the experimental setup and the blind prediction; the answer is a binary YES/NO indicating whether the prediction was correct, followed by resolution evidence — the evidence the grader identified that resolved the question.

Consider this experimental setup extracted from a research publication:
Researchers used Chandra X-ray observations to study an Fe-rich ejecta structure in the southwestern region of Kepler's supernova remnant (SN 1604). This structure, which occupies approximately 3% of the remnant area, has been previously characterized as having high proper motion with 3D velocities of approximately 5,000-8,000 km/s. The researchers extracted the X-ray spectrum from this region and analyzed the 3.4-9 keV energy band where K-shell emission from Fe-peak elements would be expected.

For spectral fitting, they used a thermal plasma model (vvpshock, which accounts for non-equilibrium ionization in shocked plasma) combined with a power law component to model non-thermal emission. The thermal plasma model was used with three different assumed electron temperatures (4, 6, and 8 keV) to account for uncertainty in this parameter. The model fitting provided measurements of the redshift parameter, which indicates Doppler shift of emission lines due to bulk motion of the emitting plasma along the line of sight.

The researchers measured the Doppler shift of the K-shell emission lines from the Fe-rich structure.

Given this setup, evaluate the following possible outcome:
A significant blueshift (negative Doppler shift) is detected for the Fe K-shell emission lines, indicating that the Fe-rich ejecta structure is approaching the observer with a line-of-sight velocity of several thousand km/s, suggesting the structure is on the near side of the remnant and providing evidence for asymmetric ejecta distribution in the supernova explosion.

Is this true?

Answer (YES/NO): YES